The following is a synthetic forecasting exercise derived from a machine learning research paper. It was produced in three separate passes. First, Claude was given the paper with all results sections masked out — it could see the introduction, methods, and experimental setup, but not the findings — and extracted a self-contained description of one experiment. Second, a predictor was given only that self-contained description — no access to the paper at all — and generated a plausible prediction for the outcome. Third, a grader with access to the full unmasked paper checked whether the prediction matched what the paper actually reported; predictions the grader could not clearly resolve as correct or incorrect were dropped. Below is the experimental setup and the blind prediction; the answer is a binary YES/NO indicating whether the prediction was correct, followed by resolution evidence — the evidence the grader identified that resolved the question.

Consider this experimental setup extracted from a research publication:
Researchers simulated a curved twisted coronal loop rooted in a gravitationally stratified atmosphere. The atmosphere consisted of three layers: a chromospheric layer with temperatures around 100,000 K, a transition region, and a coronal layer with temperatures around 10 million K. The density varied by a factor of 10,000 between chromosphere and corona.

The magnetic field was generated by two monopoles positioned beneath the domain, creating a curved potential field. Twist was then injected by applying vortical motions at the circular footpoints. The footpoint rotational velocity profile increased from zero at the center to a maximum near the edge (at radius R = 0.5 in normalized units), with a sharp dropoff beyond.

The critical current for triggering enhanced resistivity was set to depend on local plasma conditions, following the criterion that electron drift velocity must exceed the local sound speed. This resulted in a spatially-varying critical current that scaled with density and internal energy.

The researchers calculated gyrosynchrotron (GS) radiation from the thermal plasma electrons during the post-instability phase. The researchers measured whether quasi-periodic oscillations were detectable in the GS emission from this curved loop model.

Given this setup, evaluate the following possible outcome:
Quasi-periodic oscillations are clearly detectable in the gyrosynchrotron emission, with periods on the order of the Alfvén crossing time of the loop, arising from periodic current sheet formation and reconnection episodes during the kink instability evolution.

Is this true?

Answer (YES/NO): NO